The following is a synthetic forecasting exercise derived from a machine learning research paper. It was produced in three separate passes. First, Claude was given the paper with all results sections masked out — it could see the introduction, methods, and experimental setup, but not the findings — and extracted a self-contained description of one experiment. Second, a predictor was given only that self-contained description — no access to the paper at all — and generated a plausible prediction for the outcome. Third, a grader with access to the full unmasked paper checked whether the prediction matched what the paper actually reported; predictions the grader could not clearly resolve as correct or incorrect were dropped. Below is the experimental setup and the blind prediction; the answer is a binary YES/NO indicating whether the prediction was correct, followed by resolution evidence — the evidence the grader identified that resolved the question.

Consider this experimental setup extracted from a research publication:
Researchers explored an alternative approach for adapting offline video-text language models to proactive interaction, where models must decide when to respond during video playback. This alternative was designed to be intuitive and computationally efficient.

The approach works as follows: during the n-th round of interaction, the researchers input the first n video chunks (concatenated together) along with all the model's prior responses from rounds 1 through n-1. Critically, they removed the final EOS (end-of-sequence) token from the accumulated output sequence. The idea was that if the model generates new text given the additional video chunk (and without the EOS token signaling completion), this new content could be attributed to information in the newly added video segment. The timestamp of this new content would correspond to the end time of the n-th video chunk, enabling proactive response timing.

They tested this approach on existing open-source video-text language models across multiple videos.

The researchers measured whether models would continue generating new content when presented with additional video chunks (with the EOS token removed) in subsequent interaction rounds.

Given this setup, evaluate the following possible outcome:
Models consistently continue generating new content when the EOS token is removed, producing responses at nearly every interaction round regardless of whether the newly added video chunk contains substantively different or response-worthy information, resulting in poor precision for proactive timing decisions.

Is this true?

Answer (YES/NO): NO